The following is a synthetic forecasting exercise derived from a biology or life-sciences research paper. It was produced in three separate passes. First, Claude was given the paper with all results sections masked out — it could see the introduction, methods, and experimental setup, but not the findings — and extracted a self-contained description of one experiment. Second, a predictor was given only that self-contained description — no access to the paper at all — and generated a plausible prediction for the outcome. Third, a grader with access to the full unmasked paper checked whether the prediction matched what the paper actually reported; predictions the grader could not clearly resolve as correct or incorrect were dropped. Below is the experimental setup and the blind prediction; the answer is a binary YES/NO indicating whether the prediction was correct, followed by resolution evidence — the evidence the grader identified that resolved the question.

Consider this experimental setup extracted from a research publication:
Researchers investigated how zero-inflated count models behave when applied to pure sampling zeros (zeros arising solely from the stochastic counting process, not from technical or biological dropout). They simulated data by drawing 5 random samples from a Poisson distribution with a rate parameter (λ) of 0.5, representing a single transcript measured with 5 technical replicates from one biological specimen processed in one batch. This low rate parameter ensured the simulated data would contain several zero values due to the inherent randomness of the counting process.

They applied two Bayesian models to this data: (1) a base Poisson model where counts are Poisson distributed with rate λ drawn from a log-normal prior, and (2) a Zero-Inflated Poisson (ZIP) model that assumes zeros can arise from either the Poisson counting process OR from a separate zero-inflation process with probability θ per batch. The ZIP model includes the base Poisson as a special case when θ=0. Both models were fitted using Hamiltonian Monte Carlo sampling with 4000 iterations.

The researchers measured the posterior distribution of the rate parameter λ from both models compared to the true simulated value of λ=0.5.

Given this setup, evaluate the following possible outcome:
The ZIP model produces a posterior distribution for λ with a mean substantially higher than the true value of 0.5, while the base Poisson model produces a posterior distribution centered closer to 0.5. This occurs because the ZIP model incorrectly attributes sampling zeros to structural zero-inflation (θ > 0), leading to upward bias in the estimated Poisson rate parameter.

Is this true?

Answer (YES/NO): YES